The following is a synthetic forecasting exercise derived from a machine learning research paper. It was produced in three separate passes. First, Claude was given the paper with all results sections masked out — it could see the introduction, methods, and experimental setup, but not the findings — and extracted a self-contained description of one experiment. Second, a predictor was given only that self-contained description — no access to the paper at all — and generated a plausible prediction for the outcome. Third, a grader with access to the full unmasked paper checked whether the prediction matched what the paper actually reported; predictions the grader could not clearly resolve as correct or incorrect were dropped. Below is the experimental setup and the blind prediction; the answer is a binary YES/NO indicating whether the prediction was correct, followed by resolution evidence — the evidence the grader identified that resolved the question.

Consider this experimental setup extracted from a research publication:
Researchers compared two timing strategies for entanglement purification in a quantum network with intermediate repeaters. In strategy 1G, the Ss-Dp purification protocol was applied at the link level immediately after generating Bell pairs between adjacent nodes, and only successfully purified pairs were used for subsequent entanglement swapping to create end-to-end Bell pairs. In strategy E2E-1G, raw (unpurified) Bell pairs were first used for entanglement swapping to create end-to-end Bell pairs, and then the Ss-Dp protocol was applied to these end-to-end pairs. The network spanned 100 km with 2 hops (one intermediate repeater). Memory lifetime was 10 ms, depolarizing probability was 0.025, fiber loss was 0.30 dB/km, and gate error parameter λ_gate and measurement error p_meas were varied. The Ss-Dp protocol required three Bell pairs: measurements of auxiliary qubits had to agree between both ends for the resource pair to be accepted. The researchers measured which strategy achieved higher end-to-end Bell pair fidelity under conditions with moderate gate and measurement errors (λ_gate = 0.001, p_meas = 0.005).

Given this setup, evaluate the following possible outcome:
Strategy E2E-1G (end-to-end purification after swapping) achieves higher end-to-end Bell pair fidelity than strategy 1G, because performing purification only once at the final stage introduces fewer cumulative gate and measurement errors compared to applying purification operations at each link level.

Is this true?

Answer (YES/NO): NO